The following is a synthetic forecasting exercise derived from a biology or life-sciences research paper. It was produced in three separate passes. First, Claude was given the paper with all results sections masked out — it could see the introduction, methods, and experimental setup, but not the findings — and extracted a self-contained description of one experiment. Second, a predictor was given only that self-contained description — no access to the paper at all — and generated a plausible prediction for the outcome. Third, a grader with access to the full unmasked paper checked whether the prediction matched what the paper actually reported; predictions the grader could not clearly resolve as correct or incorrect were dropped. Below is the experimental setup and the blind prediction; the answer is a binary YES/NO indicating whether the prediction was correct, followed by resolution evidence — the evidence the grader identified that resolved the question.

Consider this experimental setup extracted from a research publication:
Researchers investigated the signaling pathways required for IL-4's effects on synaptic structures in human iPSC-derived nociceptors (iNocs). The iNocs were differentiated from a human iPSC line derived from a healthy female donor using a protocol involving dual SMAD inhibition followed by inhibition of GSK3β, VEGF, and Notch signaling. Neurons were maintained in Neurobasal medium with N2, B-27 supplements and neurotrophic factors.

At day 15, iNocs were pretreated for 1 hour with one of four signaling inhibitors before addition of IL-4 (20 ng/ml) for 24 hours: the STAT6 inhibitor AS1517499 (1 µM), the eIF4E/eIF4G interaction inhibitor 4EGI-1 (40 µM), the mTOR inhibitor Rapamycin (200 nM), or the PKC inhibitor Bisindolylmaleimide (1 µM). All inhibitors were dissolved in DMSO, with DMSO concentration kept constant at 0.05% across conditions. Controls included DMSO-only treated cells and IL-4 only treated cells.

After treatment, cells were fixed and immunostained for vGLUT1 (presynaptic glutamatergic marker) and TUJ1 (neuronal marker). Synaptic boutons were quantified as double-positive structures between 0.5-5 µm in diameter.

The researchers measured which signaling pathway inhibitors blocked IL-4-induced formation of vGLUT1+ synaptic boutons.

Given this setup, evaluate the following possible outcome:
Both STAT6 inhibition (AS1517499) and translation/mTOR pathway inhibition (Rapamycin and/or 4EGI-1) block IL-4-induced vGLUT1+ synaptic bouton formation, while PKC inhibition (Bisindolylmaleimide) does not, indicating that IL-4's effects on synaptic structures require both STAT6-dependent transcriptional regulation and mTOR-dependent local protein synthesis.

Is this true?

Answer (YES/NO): NO